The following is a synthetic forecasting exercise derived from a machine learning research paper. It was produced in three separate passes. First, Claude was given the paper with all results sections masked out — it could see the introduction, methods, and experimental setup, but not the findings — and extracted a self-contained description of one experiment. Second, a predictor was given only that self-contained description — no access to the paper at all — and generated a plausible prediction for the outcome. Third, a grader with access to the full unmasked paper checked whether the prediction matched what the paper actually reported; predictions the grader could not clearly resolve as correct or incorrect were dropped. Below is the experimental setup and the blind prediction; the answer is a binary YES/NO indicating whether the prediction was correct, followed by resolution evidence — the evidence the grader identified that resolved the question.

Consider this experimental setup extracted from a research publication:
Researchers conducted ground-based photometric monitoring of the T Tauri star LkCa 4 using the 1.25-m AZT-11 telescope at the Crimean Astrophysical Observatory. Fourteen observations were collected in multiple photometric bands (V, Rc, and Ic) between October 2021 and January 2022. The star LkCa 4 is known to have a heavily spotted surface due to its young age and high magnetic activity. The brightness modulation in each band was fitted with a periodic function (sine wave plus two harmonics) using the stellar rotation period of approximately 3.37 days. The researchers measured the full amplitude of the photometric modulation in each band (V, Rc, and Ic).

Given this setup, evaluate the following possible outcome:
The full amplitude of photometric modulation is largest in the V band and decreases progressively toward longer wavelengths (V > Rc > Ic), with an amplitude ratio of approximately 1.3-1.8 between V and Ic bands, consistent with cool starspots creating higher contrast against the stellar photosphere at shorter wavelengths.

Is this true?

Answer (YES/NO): YES